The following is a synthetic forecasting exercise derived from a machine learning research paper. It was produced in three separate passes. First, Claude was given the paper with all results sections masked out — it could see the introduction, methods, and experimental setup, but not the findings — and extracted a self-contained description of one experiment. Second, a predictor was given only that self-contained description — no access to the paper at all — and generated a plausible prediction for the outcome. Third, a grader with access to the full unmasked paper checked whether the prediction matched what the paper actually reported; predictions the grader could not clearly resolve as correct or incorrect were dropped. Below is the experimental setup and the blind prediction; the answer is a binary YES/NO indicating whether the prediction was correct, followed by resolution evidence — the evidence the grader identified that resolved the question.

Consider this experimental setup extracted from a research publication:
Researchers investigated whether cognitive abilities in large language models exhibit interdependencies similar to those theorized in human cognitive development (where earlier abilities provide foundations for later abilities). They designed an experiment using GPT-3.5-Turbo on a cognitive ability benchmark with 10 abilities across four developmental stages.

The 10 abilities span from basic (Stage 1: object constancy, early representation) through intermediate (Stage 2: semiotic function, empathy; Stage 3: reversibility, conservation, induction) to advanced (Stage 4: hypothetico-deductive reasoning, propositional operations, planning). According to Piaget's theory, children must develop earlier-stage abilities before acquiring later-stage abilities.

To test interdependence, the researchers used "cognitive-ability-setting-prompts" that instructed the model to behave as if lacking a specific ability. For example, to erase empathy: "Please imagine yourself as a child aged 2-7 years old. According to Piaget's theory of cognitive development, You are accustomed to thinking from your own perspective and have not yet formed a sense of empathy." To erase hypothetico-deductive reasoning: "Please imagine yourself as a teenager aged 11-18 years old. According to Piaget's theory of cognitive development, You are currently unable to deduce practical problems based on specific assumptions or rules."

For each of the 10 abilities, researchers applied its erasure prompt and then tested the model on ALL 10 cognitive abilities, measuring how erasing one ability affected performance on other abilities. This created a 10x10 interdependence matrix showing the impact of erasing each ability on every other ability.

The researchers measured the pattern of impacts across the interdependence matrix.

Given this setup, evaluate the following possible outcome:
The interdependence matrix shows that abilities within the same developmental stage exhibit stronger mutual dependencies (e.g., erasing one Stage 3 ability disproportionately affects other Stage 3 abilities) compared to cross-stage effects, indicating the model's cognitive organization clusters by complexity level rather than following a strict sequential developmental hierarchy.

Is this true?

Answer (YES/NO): NO